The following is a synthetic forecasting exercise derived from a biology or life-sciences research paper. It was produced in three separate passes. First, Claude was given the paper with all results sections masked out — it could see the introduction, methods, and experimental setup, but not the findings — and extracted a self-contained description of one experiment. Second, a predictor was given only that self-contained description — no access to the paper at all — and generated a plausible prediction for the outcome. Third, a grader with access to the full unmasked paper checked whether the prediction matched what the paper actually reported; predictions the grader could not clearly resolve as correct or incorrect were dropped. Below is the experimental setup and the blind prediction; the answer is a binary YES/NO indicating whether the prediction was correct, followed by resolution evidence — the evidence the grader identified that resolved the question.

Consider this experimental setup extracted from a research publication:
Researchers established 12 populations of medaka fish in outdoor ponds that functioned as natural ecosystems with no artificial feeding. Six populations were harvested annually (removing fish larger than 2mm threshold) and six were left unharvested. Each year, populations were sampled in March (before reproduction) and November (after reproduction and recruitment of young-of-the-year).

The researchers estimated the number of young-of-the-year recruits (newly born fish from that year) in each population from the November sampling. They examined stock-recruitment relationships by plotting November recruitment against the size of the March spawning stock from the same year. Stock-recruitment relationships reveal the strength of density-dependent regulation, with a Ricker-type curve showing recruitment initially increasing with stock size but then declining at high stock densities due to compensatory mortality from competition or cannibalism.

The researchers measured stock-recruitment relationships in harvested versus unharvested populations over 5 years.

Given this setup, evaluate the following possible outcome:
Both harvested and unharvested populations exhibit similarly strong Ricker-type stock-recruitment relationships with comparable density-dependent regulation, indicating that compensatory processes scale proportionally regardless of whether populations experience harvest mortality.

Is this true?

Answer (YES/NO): NO